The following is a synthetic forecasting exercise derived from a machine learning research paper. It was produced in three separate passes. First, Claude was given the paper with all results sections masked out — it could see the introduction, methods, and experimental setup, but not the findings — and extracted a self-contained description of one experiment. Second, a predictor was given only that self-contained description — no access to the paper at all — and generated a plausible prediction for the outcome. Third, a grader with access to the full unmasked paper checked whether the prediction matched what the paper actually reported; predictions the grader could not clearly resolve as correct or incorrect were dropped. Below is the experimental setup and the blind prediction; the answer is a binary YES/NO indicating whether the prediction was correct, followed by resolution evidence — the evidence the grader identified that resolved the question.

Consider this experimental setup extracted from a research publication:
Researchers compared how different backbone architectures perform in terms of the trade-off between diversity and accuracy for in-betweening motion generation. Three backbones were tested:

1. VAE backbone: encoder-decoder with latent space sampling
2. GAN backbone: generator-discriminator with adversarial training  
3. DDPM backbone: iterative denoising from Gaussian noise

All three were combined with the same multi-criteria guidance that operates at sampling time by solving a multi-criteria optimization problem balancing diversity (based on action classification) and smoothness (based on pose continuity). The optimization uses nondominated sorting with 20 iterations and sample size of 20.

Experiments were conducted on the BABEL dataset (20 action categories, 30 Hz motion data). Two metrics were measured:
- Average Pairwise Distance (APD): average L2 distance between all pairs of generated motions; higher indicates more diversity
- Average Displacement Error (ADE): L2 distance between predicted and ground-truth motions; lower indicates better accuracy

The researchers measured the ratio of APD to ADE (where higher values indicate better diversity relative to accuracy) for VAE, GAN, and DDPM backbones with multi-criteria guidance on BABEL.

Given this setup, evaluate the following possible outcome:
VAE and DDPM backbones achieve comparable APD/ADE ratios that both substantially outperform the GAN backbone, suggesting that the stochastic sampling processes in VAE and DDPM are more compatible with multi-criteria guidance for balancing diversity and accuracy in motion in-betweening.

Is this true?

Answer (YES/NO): NO